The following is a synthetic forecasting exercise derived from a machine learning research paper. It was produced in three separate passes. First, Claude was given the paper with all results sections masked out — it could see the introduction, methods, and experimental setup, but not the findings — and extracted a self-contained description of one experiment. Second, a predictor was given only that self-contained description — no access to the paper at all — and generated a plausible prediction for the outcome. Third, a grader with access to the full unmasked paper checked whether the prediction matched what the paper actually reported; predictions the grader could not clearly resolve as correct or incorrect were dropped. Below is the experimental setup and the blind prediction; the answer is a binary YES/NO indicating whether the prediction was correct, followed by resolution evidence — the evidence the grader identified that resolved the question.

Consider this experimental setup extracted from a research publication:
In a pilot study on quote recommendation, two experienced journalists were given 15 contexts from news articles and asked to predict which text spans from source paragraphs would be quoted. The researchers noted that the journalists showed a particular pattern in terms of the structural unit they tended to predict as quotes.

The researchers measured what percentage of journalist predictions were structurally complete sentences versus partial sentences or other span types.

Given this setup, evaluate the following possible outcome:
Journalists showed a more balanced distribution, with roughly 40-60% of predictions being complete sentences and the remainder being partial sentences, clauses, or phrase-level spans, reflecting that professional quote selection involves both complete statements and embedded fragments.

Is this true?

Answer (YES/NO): NO